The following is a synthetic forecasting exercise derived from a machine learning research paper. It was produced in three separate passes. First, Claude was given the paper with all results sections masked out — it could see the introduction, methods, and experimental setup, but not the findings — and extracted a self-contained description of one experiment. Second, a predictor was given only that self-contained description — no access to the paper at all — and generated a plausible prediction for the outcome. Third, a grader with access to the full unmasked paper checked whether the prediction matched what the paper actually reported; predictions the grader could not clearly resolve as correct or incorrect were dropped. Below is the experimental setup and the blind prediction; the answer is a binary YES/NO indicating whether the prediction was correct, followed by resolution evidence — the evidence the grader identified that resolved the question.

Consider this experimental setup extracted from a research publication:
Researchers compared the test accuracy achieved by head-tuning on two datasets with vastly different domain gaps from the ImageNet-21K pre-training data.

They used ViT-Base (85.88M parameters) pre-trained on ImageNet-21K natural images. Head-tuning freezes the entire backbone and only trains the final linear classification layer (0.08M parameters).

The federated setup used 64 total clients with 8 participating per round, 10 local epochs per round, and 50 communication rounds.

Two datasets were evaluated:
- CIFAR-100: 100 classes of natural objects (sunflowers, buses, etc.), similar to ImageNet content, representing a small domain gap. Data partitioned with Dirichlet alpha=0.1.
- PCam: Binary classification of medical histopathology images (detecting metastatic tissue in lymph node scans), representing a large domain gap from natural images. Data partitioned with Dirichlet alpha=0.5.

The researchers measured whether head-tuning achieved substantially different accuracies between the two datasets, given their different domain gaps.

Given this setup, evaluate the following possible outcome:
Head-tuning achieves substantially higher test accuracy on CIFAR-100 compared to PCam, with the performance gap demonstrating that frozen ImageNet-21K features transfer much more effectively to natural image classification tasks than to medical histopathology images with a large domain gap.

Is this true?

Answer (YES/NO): NO